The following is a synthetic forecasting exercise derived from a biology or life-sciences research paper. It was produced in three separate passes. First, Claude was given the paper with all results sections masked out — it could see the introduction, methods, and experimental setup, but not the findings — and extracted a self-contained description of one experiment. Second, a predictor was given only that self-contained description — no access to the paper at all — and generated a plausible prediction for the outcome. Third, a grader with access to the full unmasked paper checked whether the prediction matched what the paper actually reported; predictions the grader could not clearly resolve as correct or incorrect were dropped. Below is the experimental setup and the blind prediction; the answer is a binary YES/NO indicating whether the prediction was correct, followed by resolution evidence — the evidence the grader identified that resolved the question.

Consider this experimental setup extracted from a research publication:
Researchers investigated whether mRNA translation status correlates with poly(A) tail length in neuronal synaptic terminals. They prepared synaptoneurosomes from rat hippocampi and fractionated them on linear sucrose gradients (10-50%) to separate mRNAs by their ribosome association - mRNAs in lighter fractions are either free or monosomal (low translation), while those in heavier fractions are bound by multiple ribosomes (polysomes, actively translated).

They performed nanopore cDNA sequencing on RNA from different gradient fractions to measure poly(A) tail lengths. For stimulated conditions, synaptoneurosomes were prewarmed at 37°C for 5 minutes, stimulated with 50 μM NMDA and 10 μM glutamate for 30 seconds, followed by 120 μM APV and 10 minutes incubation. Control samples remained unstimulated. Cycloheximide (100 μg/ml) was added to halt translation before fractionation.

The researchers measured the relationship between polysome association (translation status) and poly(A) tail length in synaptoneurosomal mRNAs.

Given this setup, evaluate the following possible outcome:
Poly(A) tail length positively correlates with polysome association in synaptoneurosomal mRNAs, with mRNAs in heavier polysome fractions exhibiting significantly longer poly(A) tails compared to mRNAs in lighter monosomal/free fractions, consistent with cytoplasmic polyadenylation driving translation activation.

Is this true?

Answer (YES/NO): NO